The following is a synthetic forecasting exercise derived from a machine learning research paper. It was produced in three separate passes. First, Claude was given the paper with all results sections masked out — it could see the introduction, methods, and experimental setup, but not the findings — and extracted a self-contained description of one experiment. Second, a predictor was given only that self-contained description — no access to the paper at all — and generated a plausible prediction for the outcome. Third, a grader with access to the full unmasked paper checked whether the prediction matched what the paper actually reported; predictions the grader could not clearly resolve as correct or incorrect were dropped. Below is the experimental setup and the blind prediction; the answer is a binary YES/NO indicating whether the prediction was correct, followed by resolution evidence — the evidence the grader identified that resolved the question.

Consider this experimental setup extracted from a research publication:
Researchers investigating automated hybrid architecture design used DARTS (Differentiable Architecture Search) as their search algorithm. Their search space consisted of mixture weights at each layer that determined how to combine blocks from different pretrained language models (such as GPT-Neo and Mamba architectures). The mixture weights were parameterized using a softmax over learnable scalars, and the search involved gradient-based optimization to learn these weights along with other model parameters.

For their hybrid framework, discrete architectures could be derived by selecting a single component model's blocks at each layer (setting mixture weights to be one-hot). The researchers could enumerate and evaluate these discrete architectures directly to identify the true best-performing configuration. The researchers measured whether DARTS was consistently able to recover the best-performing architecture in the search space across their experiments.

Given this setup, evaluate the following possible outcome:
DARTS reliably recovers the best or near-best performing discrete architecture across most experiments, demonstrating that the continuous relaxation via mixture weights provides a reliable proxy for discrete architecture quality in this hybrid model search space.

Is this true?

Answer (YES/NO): NO